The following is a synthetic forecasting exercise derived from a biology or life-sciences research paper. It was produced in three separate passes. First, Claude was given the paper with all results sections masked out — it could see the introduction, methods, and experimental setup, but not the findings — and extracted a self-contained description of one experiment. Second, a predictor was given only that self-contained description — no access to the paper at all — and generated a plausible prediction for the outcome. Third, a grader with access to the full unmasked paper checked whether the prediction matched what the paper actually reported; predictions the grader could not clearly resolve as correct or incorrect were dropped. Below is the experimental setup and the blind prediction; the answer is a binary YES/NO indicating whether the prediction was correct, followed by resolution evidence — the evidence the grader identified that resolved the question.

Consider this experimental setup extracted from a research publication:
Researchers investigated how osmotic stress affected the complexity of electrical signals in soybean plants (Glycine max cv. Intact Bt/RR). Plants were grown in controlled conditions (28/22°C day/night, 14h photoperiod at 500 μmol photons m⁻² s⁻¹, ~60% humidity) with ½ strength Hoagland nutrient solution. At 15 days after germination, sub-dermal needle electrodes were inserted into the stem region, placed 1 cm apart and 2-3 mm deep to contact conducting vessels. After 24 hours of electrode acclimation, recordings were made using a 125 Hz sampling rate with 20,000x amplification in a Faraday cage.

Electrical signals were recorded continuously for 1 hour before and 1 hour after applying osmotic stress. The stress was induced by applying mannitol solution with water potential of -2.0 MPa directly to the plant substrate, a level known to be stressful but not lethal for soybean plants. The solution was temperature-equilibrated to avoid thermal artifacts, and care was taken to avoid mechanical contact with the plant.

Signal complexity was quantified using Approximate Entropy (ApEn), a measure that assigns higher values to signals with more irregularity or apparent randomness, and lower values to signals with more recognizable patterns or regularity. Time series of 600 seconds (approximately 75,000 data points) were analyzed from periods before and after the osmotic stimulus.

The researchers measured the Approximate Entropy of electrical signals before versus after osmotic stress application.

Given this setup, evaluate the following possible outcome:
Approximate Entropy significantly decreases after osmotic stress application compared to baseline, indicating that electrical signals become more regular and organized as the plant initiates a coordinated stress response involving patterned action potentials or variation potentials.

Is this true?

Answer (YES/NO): YES